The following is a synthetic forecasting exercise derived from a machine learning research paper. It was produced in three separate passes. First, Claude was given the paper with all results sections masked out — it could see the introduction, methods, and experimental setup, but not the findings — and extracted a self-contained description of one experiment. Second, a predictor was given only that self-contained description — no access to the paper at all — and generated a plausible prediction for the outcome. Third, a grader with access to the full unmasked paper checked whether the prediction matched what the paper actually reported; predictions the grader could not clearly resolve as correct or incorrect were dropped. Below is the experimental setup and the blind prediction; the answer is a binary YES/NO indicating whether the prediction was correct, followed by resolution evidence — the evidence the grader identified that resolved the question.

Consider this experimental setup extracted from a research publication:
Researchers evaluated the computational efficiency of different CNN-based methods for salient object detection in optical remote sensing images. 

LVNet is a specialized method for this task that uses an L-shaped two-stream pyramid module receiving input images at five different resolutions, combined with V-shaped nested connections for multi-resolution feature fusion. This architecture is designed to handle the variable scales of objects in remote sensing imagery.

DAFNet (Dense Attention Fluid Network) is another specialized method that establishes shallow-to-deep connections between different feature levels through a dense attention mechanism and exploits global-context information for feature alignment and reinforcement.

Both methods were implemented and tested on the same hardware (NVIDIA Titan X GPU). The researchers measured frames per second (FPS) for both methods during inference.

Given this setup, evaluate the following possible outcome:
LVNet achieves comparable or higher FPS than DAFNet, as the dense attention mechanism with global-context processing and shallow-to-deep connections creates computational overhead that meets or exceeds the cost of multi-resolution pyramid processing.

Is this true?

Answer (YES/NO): NO